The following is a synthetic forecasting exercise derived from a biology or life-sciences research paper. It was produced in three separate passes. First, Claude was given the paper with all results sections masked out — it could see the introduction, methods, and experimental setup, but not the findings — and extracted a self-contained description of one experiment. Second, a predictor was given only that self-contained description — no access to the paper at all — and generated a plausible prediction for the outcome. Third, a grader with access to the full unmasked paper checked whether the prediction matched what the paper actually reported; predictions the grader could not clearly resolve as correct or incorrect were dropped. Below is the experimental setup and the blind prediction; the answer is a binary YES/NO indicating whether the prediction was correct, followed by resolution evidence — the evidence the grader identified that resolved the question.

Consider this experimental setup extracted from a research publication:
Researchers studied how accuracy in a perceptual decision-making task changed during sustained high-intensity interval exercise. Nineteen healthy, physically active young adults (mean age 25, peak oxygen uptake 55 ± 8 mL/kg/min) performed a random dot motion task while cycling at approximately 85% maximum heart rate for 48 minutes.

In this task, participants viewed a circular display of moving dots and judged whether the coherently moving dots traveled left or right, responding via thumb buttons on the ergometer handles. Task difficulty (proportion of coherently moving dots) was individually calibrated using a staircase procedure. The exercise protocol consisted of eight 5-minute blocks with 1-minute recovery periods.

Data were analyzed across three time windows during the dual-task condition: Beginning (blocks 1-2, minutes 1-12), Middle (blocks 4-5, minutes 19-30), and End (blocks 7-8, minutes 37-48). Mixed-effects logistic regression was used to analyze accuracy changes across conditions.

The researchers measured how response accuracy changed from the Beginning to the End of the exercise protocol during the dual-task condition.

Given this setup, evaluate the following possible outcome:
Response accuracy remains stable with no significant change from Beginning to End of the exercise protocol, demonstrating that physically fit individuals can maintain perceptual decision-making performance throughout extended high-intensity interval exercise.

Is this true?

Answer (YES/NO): YES